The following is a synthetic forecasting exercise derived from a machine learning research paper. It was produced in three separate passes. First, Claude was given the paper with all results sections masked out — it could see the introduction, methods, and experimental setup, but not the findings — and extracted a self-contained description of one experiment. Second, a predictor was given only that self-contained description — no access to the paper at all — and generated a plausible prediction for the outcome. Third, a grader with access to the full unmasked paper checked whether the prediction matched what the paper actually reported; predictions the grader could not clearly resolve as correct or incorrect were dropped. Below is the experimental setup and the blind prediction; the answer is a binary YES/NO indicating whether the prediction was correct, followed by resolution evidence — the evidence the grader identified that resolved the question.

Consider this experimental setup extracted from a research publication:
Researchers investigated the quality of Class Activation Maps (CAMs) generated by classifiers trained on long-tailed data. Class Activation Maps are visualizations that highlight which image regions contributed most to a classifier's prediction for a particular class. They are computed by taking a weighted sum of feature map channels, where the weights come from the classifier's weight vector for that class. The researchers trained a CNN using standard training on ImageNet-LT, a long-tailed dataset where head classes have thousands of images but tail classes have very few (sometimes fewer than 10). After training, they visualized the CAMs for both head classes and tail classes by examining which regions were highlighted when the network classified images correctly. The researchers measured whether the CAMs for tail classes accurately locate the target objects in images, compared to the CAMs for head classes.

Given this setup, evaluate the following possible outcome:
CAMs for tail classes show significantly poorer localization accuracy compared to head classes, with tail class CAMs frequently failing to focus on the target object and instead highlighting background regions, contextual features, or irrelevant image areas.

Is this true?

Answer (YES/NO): YES